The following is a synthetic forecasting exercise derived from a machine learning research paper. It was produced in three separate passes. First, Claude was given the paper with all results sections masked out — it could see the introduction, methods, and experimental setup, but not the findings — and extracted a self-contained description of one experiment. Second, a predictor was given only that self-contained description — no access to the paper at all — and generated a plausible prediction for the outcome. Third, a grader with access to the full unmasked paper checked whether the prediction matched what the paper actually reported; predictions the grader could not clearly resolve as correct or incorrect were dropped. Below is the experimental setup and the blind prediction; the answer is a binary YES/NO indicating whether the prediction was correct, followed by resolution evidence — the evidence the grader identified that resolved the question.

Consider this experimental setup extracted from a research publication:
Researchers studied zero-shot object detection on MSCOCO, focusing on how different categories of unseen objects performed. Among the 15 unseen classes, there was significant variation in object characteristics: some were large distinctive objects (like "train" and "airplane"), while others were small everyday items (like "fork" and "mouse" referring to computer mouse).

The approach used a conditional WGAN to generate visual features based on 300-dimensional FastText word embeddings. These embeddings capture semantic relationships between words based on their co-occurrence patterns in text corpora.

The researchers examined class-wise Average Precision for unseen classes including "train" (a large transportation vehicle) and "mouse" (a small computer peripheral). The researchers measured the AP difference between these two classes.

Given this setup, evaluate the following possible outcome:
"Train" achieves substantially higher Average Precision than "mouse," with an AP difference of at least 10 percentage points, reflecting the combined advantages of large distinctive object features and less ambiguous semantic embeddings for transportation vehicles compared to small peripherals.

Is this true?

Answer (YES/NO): YES